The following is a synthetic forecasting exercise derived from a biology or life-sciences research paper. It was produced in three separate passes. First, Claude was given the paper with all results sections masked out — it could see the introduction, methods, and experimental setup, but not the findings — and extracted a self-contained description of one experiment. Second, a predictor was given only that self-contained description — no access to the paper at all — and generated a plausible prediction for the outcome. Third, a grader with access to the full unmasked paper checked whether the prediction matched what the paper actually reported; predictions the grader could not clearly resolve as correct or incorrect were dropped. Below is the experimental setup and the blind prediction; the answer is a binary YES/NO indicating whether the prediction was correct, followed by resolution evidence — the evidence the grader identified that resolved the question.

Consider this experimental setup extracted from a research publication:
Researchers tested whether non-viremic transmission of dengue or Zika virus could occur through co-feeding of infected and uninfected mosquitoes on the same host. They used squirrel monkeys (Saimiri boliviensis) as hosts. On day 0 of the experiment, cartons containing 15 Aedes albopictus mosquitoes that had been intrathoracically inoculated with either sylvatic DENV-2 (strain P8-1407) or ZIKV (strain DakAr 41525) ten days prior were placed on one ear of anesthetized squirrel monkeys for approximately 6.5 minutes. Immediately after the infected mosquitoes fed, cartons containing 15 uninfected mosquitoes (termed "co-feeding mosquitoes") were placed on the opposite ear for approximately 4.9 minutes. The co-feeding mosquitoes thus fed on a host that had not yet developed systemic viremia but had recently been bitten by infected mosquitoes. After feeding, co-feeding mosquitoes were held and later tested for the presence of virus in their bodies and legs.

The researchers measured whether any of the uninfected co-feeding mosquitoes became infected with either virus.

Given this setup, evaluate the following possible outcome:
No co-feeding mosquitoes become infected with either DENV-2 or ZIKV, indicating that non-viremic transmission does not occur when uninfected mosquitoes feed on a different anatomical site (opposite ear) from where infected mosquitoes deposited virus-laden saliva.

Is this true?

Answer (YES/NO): YES